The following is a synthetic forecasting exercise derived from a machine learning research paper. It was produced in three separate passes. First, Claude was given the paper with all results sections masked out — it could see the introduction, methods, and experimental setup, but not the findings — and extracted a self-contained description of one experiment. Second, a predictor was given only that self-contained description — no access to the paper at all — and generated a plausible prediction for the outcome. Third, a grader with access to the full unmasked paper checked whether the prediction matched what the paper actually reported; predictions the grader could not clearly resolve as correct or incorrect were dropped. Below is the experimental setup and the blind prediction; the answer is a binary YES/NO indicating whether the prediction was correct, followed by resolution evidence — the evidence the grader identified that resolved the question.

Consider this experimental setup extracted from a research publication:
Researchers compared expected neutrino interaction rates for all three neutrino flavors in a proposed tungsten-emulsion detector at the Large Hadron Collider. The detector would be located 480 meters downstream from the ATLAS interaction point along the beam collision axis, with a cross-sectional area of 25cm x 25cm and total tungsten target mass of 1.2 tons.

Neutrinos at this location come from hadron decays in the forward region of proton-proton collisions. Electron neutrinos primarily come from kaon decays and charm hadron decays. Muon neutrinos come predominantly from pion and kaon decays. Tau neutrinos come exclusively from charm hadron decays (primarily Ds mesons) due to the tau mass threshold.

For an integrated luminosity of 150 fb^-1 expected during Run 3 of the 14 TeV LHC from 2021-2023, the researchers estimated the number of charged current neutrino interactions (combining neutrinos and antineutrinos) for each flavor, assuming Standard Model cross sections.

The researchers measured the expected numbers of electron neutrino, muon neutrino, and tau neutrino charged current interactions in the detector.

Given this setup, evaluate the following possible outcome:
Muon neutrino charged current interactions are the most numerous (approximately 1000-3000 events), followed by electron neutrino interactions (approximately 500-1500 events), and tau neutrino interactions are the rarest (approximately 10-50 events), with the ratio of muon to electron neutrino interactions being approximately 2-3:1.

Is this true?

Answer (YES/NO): NO